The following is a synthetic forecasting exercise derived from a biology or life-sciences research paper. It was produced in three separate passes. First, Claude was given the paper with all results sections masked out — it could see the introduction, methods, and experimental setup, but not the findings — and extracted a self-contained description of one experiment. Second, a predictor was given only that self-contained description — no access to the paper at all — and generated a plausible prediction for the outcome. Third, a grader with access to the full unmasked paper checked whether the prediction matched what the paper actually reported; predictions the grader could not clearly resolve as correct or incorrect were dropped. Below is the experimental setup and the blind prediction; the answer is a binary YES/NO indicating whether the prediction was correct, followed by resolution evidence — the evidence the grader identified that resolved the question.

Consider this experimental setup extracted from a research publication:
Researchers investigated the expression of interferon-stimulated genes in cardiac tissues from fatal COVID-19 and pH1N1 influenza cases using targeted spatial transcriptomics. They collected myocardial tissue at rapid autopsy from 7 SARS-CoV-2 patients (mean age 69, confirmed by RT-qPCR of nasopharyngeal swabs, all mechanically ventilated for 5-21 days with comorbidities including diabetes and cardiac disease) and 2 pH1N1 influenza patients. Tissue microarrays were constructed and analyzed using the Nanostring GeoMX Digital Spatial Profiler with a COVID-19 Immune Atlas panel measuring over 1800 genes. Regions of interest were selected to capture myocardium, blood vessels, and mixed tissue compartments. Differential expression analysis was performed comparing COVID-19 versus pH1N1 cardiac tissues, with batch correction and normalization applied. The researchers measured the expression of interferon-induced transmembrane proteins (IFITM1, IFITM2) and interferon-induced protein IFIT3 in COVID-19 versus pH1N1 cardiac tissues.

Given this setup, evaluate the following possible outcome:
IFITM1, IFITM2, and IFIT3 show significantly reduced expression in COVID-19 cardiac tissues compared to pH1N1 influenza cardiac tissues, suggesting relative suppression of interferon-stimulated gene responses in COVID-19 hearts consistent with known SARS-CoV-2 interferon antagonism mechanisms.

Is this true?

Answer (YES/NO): YES